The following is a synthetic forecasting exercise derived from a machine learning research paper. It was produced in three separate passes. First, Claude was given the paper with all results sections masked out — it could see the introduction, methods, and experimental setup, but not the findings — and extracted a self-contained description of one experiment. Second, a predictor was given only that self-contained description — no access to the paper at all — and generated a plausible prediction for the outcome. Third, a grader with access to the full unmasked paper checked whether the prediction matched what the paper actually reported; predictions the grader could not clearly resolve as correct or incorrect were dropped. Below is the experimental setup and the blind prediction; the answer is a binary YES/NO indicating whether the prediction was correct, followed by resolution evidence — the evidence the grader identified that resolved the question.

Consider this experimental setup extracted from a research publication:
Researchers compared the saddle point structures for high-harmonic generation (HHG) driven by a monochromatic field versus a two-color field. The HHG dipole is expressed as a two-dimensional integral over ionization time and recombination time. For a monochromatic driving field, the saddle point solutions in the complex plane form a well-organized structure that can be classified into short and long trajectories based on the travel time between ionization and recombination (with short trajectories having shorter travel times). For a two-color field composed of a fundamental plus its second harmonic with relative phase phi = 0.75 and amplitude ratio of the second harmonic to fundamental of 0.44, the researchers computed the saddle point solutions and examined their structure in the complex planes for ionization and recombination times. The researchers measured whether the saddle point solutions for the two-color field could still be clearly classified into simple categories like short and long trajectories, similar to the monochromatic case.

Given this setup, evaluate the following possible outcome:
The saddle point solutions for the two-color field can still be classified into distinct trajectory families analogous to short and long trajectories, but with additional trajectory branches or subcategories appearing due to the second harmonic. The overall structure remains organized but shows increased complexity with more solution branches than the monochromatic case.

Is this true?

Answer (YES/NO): NO